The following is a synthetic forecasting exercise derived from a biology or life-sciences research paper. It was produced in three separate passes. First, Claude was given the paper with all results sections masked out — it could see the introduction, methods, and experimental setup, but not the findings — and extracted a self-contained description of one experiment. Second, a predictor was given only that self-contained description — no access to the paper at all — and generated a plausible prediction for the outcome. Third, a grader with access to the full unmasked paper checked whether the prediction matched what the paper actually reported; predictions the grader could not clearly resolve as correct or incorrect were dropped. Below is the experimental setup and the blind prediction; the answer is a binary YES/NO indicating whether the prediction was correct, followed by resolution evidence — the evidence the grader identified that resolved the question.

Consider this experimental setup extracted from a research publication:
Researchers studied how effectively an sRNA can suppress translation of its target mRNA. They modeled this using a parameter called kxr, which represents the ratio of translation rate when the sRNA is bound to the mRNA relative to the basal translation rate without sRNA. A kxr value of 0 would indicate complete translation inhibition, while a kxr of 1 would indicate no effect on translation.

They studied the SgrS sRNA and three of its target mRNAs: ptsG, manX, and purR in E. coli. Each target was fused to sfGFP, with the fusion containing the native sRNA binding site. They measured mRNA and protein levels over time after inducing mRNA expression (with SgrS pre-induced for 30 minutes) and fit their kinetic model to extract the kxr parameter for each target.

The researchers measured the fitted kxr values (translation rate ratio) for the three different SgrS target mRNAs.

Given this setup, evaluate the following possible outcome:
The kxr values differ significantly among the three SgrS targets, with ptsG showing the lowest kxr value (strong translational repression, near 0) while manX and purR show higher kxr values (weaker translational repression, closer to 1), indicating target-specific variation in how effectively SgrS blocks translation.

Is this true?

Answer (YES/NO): NO